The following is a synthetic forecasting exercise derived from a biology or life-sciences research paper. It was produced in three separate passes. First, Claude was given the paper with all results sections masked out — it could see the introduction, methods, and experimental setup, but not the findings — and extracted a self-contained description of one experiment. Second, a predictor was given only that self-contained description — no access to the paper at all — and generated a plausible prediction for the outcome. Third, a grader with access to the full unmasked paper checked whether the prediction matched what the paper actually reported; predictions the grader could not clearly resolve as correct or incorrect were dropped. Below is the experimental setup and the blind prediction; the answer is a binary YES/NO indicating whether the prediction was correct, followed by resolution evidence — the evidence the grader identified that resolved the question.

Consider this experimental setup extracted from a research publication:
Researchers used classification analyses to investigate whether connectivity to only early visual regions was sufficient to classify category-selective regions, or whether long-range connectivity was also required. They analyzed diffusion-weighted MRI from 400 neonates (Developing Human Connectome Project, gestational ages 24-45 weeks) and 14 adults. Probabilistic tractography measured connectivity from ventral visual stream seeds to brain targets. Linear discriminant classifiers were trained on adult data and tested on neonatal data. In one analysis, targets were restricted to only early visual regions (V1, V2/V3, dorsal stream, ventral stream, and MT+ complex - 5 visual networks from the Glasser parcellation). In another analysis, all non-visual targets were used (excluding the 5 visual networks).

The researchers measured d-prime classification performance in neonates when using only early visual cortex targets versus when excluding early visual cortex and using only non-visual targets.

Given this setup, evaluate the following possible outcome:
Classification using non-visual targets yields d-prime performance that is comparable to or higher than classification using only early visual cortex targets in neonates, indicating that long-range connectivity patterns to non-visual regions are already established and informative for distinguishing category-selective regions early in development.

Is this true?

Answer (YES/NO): NO